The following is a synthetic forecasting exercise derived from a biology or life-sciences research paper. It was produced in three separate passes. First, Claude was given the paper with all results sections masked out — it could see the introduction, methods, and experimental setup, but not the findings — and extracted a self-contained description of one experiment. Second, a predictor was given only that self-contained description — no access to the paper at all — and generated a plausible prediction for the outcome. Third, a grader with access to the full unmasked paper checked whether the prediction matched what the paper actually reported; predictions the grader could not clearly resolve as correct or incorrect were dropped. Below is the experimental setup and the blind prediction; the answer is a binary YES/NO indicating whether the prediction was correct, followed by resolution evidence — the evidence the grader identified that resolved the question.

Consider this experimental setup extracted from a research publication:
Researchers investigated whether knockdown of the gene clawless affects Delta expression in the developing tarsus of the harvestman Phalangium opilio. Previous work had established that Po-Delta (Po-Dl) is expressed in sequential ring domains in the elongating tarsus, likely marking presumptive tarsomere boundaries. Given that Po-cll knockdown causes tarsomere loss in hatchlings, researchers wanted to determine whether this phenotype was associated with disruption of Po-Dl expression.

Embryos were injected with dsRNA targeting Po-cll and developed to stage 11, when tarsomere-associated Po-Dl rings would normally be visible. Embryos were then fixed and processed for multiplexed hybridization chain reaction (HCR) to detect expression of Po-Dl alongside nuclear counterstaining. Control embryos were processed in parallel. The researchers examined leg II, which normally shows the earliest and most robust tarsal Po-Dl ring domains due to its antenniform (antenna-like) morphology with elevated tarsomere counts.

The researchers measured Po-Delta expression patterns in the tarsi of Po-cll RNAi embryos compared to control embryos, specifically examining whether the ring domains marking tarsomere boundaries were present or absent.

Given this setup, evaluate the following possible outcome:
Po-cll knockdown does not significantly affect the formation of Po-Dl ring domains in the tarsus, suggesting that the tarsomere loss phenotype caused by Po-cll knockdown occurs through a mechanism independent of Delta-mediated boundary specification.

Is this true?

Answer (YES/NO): NO